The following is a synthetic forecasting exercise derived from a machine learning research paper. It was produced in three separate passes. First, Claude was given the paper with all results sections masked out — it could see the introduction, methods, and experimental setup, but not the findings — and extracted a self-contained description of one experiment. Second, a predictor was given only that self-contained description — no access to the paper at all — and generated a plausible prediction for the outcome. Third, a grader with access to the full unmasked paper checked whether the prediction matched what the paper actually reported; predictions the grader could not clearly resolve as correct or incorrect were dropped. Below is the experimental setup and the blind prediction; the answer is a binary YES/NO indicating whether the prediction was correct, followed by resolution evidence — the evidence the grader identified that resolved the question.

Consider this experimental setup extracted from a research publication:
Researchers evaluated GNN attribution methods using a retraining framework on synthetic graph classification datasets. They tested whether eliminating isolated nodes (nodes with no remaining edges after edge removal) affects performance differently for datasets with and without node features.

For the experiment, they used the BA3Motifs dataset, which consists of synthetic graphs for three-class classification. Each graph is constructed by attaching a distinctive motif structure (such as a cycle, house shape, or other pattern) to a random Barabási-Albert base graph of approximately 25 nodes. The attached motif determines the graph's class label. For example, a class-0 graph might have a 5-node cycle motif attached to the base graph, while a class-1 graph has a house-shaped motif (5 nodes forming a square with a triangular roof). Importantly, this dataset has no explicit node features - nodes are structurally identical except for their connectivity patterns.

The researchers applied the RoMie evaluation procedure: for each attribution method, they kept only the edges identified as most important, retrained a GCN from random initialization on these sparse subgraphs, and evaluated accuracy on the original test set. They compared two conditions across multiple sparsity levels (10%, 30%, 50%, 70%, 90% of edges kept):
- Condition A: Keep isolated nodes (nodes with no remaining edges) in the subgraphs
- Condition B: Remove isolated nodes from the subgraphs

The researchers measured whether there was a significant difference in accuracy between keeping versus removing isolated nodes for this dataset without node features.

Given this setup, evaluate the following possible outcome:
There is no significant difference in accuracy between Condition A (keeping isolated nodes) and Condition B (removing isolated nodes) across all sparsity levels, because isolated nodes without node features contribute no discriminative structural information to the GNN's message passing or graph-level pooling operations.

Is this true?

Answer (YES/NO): YES